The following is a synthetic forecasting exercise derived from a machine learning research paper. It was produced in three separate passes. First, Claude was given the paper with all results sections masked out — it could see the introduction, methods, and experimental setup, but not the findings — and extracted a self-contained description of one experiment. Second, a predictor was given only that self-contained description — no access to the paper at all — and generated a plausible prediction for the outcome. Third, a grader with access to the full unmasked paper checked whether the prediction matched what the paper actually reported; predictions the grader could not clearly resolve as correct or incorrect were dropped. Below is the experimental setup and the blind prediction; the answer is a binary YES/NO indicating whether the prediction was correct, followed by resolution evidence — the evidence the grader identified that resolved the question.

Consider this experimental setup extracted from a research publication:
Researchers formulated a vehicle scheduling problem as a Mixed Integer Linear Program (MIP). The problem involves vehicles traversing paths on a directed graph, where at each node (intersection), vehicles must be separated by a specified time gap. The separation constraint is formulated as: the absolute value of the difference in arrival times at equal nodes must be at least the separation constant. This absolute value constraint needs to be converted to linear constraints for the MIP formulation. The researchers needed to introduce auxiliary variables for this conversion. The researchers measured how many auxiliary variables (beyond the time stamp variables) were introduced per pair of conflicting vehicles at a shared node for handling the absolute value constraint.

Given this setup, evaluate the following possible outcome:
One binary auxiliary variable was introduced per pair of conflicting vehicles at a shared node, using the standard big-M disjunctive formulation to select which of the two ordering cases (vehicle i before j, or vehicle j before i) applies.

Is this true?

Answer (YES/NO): YES